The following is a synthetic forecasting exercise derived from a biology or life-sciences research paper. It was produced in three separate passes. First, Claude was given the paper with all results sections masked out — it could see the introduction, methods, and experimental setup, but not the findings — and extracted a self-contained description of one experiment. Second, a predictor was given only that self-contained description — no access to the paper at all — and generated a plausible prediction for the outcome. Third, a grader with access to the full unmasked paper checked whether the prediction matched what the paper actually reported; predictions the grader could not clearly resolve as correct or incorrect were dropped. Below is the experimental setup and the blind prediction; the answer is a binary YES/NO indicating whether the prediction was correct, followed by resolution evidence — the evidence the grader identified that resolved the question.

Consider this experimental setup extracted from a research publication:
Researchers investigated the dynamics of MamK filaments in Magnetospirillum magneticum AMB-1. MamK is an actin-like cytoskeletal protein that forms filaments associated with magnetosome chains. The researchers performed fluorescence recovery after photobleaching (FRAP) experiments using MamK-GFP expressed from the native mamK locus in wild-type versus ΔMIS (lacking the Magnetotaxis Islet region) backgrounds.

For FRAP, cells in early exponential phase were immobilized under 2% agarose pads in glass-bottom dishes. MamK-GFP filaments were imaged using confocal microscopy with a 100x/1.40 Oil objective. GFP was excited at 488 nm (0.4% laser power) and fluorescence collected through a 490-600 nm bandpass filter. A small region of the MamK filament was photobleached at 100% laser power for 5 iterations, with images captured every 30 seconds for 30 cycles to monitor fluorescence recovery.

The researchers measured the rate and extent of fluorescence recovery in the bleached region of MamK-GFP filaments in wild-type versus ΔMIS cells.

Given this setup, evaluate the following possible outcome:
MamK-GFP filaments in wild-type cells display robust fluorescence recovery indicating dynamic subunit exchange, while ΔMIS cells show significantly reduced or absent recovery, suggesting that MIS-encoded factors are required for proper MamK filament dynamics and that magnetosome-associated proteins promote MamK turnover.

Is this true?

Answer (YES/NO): NO